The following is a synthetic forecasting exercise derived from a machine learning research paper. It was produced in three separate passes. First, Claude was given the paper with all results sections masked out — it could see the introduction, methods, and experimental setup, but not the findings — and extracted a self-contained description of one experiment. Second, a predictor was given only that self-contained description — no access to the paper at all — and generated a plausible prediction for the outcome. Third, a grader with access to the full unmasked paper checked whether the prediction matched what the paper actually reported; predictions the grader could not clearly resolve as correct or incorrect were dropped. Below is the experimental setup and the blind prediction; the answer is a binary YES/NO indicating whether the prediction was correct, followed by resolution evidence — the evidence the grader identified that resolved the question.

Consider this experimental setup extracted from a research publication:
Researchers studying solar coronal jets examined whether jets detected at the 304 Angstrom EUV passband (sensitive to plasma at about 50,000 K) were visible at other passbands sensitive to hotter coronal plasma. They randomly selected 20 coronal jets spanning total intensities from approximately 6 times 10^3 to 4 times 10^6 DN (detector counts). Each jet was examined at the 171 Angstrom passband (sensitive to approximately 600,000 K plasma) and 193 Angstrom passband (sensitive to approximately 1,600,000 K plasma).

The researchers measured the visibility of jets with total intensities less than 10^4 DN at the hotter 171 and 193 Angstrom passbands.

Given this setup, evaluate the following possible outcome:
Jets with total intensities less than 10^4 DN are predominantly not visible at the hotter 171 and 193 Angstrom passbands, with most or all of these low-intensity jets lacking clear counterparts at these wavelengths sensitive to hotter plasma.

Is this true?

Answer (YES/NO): YES